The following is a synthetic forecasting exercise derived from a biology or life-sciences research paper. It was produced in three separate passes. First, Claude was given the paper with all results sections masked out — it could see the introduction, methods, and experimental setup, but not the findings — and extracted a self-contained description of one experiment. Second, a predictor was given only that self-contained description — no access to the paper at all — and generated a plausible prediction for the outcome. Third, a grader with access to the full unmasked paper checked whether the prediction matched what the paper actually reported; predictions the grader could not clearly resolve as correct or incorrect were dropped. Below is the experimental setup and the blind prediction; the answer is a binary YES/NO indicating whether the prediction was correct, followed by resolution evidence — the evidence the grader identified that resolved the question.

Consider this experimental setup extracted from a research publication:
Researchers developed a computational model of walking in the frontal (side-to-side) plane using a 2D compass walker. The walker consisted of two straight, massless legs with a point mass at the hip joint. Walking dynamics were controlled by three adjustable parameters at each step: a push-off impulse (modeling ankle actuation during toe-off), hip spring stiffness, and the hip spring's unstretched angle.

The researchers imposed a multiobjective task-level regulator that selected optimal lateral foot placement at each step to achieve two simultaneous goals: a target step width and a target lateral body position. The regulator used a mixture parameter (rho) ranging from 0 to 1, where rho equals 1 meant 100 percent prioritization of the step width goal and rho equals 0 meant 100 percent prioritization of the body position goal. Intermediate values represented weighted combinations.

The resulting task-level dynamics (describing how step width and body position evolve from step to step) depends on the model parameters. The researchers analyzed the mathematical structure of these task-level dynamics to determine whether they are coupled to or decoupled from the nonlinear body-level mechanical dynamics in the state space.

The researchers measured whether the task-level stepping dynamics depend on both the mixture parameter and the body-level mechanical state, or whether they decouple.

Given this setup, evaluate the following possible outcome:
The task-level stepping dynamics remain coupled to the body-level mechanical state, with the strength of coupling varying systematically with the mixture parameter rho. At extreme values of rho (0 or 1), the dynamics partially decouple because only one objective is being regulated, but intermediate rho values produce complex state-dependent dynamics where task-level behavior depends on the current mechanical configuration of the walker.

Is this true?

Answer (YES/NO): NO